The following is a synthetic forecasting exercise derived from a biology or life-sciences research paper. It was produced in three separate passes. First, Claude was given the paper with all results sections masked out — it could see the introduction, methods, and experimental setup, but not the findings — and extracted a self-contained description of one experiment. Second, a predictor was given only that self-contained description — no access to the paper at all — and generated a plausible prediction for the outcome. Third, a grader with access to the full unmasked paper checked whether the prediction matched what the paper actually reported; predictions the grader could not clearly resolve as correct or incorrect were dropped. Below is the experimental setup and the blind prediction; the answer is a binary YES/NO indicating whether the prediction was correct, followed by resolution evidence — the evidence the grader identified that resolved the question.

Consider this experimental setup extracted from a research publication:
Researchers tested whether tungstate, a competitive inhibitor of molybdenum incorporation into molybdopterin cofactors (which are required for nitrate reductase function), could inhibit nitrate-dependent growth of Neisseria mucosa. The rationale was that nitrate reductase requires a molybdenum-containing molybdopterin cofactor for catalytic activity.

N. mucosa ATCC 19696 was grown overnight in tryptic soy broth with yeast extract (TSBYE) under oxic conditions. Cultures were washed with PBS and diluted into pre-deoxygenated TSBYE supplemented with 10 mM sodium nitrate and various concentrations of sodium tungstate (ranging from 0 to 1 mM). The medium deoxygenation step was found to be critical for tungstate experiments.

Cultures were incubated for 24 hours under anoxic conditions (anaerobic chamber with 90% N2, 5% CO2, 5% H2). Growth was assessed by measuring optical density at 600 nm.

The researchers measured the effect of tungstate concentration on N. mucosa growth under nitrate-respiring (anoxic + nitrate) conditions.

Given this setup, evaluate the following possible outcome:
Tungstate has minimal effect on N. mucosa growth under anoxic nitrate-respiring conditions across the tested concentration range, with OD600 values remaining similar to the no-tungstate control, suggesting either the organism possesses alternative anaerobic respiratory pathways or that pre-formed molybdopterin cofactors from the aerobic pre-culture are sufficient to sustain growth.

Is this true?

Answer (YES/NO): NO